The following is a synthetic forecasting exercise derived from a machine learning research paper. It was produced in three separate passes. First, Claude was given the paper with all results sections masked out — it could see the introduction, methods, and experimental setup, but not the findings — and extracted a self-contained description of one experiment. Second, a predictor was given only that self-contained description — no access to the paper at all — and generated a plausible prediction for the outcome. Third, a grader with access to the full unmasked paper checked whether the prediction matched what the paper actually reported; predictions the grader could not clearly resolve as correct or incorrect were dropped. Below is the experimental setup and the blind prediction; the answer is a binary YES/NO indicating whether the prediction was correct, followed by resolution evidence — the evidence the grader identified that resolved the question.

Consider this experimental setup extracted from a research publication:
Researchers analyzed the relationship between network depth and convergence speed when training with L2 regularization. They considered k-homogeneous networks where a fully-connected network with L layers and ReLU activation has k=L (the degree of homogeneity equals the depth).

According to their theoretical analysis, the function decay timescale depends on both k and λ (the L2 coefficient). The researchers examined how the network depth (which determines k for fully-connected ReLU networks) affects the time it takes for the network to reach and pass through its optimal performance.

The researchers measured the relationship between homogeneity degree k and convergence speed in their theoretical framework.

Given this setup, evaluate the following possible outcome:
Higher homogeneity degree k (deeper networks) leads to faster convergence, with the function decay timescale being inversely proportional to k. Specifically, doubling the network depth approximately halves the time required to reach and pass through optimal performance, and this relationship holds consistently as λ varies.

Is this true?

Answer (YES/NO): YES